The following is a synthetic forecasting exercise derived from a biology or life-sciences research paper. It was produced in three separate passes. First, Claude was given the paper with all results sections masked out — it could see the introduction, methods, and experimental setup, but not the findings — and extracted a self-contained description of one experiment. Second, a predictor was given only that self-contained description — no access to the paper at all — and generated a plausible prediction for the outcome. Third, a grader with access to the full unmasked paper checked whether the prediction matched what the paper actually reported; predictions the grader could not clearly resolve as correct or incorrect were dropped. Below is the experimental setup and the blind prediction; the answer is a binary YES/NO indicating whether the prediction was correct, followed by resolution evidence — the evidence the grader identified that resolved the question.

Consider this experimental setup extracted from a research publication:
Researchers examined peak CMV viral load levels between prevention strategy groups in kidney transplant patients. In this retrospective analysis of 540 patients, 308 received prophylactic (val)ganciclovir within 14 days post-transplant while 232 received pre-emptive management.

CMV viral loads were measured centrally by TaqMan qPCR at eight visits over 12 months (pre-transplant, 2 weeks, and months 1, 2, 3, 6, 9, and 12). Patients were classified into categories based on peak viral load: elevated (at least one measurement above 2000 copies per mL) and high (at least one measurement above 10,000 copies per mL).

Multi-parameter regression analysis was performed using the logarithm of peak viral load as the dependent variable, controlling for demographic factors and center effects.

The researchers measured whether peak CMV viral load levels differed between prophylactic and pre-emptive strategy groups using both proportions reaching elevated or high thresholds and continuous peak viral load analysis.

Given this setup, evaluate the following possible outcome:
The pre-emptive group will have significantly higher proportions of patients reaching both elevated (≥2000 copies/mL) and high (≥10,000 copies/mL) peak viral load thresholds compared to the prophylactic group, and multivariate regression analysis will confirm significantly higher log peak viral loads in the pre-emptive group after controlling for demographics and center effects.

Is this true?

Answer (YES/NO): NO